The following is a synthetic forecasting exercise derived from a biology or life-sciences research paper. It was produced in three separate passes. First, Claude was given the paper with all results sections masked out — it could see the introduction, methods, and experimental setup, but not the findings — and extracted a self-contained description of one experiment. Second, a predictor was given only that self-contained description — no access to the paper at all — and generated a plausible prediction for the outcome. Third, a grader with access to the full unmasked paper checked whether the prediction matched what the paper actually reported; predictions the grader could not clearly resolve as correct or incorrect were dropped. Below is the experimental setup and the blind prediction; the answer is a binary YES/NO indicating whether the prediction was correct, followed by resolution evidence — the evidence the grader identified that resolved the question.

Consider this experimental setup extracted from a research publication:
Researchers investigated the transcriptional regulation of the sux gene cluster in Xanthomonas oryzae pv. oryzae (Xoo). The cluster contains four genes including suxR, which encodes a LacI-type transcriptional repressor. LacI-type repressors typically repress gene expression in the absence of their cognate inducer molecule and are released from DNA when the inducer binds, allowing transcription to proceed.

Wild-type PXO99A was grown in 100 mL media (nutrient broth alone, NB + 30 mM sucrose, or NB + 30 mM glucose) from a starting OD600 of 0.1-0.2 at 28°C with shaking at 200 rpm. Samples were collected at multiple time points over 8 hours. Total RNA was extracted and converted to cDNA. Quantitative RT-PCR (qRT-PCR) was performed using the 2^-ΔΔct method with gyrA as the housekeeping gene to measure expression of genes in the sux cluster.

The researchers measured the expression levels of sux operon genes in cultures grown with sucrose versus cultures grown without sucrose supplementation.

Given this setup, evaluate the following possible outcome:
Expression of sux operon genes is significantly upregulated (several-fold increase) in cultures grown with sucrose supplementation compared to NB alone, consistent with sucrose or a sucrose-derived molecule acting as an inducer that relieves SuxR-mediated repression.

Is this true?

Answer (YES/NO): YES